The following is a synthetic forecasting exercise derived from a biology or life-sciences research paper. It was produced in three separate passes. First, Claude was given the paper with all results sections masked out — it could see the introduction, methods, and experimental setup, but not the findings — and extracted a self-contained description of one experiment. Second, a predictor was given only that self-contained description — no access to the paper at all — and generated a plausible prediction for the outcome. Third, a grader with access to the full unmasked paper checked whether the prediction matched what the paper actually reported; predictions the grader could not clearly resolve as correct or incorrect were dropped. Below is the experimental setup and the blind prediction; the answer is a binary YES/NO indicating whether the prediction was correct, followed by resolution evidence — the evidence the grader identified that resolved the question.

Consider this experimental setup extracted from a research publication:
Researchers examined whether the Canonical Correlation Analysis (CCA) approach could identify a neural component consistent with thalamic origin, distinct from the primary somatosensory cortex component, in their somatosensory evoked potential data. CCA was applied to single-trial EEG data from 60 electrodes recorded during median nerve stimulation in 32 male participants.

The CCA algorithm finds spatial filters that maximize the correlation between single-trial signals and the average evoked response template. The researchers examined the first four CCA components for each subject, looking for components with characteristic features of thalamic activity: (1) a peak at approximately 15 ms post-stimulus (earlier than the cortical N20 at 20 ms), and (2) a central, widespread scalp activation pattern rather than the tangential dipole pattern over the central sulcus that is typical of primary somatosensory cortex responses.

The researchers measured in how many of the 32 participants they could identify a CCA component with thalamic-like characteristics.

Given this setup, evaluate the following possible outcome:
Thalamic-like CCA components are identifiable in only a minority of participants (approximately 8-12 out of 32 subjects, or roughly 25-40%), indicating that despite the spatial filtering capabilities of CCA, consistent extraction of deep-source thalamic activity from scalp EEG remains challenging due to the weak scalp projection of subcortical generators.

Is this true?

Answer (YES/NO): NO